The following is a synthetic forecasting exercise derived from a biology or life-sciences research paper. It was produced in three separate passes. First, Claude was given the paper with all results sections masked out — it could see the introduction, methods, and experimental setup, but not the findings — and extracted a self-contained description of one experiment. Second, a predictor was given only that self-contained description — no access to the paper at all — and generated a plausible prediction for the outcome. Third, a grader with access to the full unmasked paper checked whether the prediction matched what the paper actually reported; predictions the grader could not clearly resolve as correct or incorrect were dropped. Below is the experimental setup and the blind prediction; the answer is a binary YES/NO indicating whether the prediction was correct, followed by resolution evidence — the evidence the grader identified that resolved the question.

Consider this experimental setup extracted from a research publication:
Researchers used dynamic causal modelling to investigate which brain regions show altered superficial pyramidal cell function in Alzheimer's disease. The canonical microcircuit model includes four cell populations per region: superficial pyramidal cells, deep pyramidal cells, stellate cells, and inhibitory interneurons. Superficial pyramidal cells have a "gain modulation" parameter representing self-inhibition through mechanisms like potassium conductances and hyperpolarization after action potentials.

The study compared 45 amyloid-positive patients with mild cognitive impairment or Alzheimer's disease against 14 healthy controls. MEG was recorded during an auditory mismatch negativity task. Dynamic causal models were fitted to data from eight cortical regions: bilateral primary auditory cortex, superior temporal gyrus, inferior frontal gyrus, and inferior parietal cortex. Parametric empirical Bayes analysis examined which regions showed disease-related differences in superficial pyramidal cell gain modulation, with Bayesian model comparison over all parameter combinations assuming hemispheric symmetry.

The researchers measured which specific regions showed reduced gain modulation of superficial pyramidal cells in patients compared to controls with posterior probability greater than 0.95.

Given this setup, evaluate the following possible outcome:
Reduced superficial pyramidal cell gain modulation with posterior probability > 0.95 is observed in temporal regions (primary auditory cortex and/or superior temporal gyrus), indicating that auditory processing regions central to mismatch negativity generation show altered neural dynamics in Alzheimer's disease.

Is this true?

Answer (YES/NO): YES